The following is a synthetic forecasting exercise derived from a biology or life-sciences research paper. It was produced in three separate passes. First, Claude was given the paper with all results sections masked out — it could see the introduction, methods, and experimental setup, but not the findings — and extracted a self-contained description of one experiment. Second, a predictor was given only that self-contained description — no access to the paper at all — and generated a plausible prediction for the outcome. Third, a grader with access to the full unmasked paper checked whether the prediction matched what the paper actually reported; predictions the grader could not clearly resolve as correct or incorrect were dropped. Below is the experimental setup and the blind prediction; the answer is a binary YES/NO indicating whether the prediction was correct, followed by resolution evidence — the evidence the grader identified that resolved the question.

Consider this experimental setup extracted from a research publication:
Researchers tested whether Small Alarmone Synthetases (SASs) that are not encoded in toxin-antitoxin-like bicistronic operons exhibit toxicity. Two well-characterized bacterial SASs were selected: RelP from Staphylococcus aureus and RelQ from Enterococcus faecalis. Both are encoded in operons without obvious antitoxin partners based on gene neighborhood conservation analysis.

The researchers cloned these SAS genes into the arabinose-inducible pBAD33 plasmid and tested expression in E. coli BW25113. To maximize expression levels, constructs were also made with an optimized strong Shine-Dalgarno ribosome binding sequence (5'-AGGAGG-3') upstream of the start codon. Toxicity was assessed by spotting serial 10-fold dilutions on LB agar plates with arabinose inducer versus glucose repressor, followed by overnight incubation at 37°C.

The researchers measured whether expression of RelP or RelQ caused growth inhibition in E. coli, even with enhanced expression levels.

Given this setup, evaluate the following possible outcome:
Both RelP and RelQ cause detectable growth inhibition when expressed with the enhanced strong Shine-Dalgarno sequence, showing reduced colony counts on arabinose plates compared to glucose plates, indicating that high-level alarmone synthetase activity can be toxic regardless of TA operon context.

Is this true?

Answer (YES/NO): NO